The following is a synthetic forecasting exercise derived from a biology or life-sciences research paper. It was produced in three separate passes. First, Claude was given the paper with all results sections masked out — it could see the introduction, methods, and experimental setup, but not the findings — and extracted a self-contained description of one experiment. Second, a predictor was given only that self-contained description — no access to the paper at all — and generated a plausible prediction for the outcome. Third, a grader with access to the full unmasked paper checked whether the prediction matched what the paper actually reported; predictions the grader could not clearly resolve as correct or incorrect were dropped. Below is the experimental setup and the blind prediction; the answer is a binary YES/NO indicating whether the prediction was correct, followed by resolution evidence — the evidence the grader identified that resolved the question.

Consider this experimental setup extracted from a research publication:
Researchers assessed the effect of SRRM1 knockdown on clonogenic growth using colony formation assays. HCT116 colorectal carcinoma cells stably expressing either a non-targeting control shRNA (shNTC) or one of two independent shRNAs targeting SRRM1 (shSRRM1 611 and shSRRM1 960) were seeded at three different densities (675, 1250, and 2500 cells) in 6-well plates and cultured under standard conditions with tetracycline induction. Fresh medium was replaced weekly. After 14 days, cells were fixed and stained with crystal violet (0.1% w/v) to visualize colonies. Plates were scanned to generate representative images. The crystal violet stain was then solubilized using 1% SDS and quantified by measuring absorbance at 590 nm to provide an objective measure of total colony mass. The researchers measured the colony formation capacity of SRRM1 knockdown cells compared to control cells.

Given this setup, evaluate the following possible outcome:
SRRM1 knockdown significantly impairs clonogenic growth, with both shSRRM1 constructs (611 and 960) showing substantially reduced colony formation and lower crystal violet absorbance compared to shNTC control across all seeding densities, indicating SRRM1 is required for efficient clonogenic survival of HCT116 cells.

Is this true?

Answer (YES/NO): YES